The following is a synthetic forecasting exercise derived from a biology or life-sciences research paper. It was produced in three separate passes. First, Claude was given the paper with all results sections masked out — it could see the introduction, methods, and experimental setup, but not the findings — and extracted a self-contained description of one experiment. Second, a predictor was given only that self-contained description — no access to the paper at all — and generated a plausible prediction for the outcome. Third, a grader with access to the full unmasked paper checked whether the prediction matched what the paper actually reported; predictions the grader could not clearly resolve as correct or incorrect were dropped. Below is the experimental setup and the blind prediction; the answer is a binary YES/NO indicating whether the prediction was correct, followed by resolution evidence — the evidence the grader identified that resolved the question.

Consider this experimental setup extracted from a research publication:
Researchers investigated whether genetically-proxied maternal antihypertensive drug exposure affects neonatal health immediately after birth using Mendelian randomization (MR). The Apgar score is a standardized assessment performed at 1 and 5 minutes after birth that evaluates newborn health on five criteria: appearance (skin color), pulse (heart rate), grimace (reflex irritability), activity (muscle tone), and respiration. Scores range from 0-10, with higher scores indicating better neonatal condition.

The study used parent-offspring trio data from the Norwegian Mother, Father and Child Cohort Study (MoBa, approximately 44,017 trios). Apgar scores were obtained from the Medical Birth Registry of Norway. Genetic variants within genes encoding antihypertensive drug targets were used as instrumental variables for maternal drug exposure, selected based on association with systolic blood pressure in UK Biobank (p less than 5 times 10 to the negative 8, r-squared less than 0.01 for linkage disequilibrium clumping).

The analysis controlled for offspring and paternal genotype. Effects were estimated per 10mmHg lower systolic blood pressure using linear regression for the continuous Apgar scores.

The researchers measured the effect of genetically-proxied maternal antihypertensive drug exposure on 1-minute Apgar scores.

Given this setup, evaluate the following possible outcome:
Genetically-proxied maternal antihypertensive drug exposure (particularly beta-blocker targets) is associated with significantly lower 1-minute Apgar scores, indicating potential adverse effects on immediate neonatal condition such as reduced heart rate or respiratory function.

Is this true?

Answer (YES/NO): NO